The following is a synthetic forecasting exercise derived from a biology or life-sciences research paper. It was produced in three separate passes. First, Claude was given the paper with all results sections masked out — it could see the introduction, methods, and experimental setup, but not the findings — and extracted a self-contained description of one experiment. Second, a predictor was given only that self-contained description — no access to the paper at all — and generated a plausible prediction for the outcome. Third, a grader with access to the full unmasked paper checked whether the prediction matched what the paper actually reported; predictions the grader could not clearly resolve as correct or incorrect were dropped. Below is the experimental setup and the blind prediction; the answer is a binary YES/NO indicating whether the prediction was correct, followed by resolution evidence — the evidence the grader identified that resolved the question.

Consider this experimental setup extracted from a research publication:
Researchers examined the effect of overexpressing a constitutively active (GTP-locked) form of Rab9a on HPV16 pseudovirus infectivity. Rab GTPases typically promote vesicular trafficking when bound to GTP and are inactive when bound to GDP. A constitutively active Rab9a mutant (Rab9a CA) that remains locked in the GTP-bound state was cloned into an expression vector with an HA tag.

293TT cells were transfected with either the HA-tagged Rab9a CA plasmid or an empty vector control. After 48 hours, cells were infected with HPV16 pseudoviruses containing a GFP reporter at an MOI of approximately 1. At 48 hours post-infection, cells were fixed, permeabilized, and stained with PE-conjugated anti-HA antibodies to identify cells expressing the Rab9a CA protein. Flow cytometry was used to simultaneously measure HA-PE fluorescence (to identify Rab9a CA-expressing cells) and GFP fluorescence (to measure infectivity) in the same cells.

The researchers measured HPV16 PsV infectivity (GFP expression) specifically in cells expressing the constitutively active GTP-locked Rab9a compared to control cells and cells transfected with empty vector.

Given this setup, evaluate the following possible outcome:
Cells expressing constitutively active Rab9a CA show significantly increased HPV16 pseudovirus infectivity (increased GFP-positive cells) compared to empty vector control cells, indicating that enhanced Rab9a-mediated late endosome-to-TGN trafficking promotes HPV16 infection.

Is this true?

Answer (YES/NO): NO